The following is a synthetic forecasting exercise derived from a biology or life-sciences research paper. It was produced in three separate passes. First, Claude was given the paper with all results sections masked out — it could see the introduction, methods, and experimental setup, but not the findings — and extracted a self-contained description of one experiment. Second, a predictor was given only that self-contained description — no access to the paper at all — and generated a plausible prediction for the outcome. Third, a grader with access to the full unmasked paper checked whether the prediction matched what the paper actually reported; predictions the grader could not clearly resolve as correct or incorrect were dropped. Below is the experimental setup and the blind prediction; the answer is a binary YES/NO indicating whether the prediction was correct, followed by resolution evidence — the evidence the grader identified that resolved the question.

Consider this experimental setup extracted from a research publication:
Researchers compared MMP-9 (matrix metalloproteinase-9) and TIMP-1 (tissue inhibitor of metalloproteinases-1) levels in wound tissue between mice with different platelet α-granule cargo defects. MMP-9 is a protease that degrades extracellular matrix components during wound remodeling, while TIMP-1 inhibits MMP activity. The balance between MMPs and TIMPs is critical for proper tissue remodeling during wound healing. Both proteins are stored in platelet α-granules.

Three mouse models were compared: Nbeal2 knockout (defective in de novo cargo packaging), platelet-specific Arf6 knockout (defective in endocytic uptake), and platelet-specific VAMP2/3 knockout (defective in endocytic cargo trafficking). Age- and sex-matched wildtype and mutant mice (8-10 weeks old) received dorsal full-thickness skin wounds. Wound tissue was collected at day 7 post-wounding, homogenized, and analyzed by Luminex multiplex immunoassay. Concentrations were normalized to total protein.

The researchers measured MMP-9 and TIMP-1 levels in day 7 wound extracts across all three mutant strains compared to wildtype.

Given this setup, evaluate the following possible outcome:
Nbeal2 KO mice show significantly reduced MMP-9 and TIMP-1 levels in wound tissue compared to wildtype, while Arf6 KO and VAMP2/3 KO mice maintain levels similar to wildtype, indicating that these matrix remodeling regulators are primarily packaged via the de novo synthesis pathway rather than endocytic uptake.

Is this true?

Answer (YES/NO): NO